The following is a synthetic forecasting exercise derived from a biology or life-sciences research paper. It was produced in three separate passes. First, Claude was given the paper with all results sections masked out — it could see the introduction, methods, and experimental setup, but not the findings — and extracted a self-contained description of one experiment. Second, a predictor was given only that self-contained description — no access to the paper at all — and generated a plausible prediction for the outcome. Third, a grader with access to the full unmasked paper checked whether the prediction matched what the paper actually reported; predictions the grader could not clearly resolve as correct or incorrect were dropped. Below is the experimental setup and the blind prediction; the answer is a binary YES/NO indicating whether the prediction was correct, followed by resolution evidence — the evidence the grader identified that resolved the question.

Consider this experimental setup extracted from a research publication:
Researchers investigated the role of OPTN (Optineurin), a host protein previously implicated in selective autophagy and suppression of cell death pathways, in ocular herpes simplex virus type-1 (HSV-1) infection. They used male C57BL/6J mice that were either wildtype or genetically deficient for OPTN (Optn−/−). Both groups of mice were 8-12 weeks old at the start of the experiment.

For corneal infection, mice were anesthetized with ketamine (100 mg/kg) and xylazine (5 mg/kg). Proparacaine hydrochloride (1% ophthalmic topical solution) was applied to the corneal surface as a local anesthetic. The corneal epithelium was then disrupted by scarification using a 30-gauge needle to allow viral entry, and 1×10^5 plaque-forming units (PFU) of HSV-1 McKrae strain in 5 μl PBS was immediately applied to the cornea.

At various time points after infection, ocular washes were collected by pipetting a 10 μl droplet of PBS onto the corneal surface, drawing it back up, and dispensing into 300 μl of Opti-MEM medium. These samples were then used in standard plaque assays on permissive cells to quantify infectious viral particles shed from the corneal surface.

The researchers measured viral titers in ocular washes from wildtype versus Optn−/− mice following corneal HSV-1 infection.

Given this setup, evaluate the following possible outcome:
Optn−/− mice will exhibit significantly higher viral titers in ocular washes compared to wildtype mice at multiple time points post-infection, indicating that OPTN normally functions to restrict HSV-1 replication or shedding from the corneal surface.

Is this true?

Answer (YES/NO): NO